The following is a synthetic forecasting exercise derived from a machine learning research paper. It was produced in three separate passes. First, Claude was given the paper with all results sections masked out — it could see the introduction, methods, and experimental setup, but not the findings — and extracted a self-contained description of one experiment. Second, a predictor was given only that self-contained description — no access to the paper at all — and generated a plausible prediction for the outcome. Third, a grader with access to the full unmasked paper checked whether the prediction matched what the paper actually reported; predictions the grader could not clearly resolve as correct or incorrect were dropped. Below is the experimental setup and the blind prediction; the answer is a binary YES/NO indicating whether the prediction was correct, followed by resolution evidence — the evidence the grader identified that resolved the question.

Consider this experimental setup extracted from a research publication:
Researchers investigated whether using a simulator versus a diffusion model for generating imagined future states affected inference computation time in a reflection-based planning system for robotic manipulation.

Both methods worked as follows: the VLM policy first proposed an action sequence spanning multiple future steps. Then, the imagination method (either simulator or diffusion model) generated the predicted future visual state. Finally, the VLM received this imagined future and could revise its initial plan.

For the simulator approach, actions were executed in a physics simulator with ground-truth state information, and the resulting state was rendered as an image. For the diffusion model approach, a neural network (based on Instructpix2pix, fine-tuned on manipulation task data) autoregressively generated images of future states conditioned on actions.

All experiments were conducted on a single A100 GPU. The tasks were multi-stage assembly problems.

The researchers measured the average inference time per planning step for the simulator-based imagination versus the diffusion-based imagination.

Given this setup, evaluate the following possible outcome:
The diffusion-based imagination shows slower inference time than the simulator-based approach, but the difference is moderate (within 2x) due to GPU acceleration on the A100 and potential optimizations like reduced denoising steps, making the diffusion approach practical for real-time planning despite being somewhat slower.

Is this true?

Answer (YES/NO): NO